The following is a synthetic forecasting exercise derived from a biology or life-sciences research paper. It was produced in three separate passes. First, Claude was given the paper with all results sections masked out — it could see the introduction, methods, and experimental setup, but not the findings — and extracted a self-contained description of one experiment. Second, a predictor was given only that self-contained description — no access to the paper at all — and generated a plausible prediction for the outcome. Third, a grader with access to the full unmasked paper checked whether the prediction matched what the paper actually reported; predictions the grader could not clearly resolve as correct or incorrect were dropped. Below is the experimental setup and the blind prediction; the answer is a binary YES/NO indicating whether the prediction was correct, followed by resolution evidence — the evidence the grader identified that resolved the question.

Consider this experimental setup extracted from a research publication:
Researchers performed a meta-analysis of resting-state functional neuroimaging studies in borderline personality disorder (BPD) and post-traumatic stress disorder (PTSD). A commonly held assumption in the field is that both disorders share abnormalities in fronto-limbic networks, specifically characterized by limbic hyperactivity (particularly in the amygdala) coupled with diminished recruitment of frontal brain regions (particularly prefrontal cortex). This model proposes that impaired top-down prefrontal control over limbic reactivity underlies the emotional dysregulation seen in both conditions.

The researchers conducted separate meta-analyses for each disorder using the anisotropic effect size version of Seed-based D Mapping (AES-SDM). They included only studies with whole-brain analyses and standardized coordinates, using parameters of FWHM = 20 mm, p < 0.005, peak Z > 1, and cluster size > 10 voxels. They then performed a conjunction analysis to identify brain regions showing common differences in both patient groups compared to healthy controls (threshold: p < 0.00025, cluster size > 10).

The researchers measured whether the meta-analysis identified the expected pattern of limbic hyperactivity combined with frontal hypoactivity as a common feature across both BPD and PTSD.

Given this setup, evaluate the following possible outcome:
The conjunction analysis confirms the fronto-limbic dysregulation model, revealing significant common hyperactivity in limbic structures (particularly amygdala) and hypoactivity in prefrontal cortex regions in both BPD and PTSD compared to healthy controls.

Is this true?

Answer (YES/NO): NO